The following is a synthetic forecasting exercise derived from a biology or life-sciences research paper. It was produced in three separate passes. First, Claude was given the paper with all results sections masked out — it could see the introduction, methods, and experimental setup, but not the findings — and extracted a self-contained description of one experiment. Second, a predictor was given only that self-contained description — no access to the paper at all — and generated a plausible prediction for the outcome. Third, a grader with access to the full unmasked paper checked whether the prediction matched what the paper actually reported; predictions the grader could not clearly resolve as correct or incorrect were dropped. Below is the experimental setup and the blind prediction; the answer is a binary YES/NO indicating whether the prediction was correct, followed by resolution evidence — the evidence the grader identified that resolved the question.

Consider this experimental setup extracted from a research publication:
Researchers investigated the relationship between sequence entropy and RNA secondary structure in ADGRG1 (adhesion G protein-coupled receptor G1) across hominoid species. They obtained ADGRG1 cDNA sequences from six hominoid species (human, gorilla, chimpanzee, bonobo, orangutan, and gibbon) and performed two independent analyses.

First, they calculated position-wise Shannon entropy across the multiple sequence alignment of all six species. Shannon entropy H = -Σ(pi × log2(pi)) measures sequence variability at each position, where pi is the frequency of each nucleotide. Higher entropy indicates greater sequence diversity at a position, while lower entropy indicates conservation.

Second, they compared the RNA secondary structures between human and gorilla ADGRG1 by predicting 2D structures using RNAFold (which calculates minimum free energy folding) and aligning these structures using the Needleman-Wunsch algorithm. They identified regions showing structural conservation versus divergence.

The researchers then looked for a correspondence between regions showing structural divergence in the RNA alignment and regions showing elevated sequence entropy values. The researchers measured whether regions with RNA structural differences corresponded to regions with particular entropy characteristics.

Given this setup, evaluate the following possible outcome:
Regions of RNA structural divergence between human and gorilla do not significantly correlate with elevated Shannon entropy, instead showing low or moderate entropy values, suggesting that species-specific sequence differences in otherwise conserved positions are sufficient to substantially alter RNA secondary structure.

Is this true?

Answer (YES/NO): NO